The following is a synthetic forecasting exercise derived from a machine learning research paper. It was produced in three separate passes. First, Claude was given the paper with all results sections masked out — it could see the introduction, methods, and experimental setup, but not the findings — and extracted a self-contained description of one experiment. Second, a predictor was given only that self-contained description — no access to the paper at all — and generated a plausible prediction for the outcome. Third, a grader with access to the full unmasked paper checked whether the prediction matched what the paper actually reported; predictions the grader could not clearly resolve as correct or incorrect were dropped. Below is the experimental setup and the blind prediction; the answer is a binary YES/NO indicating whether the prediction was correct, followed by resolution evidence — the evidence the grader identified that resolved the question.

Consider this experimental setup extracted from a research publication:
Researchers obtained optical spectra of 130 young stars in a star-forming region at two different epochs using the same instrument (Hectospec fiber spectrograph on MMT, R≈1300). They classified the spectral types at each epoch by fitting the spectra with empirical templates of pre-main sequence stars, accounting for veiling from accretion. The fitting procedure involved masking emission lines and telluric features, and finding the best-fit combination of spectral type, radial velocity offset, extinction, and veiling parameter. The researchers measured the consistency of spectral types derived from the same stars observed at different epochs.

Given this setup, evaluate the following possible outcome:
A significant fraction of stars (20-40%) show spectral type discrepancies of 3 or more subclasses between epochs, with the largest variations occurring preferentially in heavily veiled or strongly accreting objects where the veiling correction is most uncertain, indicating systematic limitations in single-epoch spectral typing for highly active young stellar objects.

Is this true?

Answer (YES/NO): NO